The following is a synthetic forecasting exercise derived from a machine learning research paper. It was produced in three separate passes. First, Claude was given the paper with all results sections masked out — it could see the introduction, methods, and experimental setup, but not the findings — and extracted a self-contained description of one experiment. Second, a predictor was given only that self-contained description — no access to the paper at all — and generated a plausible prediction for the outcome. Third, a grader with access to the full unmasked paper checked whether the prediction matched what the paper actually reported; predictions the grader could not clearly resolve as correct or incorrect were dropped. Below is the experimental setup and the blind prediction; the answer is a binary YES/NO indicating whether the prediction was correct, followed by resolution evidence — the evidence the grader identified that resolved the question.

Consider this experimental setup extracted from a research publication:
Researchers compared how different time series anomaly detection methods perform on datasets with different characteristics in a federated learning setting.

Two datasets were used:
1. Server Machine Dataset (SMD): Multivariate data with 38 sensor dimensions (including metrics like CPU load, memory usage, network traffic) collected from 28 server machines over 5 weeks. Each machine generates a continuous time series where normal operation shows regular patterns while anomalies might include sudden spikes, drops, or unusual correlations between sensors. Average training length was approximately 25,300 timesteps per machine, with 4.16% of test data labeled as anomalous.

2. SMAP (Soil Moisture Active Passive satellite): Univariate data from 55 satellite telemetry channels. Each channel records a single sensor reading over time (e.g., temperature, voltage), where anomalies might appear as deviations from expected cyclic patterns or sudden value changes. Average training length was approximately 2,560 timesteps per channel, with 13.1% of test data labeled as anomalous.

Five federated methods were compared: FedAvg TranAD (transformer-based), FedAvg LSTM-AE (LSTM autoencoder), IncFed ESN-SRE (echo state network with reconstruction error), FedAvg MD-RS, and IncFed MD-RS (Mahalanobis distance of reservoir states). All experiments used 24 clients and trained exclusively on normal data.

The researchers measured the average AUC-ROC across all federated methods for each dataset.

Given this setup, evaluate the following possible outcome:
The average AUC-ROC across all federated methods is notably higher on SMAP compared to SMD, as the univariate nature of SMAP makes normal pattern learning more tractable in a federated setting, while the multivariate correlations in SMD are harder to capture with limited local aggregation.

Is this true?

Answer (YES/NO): NO